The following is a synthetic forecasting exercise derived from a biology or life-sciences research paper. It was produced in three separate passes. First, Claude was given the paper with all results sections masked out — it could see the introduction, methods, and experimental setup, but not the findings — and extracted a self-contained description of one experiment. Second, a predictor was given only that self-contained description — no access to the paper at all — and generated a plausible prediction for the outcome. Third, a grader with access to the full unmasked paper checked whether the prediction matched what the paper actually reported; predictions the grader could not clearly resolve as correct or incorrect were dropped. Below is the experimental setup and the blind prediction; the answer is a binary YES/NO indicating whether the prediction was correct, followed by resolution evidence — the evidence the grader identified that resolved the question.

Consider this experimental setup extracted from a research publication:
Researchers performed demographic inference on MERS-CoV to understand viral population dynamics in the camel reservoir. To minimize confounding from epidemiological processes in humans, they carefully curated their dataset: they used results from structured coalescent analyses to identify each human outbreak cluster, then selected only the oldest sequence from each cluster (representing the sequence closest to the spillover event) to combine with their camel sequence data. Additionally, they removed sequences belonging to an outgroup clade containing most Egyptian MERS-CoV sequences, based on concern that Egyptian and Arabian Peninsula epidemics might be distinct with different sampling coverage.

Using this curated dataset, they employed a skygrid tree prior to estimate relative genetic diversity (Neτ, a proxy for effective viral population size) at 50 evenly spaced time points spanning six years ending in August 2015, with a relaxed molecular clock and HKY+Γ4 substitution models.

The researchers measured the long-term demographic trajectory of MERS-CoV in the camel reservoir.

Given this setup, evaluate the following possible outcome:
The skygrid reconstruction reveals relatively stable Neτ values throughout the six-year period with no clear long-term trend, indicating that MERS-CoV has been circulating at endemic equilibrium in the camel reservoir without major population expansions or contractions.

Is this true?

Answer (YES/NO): YES